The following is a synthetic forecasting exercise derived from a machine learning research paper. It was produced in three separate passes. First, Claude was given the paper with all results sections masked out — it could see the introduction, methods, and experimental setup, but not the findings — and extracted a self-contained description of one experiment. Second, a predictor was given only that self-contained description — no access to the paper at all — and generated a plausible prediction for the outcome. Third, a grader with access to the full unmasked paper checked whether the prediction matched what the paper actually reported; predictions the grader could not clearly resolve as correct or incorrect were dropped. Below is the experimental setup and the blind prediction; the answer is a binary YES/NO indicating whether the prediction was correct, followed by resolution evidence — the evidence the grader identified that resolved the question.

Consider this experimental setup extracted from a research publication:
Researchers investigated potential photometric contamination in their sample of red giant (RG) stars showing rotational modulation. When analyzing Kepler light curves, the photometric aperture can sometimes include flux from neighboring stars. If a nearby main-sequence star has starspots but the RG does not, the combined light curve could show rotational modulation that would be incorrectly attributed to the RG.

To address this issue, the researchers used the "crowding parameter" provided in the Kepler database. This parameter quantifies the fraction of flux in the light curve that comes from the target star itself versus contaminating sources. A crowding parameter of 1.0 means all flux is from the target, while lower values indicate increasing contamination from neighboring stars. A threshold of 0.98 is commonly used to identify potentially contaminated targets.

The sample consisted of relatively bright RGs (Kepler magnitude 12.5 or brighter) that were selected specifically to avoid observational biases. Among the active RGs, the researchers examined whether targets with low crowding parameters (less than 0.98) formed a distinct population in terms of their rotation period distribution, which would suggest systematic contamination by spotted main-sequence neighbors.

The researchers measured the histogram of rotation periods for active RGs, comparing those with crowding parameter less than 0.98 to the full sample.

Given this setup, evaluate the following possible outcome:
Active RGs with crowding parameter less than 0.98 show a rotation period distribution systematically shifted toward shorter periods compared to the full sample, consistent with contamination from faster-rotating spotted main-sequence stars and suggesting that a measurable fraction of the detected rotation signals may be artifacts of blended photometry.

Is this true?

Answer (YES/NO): NO